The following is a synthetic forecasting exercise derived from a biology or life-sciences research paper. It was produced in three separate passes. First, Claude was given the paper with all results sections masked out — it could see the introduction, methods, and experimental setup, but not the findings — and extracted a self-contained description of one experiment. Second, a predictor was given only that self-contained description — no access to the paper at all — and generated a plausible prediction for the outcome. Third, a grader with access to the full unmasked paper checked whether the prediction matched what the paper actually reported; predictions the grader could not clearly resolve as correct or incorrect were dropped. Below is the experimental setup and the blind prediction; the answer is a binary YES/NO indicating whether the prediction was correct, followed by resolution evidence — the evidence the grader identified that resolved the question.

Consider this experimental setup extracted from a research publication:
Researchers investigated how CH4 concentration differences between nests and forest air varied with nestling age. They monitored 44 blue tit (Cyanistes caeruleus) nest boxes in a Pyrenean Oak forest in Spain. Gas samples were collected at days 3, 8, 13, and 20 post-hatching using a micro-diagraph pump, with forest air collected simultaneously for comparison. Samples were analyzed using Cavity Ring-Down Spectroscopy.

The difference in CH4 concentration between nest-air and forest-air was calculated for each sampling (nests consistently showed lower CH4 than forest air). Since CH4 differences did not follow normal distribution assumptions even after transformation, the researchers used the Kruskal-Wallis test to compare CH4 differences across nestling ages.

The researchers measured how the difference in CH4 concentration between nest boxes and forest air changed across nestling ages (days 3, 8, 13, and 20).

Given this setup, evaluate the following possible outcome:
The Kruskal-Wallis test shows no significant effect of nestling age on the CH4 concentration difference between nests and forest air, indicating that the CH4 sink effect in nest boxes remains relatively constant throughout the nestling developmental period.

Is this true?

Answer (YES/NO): NO